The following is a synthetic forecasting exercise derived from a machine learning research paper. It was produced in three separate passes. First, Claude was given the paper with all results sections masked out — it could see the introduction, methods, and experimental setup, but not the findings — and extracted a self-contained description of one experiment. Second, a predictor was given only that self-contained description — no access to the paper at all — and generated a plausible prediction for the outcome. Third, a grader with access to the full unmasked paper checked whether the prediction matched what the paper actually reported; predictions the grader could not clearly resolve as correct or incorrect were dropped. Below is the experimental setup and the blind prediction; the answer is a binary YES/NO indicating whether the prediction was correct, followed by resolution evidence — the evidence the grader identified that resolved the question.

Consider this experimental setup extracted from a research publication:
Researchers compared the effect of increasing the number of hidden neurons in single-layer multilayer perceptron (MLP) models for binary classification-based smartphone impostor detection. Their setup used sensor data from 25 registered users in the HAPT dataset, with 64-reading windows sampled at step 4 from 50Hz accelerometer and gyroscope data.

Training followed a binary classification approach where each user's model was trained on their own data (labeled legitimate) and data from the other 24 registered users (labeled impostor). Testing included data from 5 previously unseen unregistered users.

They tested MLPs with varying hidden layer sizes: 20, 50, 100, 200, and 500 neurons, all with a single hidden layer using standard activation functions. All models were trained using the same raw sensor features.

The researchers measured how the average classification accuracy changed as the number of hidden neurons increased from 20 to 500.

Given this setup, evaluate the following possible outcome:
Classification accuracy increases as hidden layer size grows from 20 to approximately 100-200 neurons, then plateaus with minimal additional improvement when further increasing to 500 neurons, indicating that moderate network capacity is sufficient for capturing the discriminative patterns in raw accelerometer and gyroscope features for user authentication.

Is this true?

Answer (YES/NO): YES